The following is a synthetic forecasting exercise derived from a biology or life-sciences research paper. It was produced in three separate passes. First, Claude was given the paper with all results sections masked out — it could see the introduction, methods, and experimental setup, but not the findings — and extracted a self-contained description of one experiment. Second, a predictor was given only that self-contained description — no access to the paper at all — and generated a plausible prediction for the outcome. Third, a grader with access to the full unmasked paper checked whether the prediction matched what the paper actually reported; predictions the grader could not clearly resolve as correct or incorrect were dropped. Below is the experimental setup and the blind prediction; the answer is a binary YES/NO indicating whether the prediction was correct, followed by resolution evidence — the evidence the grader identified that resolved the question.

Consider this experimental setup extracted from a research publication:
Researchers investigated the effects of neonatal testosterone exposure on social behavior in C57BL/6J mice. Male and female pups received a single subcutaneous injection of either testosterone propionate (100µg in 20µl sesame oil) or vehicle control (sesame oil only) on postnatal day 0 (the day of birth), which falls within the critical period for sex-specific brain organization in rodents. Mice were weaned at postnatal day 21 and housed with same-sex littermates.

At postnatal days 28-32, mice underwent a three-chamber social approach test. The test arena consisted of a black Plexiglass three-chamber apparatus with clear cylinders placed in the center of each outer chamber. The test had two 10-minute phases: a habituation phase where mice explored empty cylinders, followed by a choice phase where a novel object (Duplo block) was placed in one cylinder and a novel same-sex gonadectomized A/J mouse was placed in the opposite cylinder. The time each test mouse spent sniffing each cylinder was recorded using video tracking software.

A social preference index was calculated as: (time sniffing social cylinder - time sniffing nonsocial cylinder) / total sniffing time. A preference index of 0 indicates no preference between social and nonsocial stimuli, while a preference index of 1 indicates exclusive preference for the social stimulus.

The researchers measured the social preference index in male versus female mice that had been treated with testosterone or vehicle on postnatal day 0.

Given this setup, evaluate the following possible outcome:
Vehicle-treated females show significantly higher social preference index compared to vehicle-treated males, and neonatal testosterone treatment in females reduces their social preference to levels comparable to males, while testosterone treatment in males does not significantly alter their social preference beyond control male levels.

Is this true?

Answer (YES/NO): NO